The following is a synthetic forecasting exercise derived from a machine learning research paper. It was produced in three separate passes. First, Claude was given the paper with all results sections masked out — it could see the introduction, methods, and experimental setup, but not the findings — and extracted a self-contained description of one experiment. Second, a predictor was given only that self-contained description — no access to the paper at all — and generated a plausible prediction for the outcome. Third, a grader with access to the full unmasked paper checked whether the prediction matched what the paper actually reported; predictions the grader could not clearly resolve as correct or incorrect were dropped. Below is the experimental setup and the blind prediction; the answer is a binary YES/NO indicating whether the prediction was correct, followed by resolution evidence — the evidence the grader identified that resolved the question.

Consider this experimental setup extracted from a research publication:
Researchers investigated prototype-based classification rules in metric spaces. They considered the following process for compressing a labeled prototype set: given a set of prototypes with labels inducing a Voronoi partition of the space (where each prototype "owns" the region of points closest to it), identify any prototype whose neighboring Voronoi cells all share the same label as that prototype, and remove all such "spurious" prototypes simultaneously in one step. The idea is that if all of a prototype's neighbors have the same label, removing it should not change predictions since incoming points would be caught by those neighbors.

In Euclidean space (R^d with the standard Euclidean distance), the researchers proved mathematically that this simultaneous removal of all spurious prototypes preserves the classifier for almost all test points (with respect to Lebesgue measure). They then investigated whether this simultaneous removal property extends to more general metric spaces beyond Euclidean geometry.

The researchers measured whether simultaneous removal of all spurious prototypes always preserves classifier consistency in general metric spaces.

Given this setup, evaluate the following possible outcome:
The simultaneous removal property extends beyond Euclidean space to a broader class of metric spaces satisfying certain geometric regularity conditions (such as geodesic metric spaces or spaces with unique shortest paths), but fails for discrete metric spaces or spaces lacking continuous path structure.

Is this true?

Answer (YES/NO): NO